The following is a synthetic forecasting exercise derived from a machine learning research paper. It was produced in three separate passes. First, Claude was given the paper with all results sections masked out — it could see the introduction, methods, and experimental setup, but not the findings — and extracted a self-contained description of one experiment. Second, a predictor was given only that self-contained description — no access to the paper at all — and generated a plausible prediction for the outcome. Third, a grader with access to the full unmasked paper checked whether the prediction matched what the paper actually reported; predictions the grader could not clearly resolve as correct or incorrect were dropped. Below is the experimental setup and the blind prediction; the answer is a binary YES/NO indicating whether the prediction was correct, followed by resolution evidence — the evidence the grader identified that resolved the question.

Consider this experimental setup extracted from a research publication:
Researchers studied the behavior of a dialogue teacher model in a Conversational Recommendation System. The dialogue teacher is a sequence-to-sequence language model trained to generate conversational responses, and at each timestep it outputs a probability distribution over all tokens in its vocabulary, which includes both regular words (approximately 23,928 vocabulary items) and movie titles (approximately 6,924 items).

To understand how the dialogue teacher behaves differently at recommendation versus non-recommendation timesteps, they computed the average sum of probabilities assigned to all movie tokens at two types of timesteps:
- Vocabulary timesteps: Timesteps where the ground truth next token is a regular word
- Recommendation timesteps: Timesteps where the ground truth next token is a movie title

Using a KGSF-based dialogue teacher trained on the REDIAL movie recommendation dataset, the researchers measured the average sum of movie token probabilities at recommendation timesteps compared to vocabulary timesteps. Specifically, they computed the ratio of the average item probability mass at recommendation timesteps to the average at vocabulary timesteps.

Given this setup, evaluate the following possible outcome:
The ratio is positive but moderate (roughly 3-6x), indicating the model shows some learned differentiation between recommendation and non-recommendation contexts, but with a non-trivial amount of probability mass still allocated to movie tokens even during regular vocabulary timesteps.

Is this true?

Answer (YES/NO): NO